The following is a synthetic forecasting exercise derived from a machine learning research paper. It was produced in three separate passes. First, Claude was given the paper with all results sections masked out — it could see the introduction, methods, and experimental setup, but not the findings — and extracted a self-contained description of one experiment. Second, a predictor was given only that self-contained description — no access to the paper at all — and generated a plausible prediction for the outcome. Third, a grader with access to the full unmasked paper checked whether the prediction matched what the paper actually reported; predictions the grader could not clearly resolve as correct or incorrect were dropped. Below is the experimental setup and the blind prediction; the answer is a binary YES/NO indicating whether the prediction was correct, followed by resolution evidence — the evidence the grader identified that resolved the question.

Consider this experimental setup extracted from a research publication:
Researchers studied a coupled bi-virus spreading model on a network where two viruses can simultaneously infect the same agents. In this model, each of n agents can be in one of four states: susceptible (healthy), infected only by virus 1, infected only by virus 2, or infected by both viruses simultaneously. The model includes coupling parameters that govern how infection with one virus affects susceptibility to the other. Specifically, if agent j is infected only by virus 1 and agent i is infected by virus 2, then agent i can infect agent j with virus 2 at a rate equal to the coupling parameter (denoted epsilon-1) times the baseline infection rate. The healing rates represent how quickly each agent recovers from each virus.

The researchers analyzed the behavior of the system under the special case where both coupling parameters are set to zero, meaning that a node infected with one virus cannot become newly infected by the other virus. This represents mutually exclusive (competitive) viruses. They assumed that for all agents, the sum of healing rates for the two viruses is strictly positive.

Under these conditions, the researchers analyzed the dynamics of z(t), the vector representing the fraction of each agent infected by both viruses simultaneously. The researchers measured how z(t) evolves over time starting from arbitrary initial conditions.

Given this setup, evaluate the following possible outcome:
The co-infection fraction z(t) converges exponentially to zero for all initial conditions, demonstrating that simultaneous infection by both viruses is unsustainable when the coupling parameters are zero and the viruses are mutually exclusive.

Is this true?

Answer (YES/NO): YES